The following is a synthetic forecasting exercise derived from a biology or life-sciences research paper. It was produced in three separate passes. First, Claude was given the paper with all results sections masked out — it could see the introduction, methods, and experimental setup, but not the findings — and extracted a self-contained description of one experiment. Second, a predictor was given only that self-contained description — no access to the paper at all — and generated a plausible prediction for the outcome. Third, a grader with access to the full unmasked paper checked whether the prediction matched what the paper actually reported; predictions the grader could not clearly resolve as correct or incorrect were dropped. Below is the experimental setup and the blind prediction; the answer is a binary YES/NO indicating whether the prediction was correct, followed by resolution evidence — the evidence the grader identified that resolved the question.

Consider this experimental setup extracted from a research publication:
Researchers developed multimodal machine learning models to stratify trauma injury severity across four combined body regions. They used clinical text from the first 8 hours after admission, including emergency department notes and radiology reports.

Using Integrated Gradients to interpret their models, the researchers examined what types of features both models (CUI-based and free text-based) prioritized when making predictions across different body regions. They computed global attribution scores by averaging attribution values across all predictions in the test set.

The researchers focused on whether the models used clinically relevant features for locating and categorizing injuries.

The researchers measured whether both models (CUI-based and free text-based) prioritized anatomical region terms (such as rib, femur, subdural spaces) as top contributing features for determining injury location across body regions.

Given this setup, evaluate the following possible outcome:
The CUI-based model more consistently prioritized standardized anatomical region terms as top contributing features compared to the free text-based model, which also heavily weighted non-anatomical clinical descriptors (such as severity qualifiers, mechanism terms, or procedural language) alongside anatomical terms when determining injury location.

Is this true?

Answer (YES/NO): NO